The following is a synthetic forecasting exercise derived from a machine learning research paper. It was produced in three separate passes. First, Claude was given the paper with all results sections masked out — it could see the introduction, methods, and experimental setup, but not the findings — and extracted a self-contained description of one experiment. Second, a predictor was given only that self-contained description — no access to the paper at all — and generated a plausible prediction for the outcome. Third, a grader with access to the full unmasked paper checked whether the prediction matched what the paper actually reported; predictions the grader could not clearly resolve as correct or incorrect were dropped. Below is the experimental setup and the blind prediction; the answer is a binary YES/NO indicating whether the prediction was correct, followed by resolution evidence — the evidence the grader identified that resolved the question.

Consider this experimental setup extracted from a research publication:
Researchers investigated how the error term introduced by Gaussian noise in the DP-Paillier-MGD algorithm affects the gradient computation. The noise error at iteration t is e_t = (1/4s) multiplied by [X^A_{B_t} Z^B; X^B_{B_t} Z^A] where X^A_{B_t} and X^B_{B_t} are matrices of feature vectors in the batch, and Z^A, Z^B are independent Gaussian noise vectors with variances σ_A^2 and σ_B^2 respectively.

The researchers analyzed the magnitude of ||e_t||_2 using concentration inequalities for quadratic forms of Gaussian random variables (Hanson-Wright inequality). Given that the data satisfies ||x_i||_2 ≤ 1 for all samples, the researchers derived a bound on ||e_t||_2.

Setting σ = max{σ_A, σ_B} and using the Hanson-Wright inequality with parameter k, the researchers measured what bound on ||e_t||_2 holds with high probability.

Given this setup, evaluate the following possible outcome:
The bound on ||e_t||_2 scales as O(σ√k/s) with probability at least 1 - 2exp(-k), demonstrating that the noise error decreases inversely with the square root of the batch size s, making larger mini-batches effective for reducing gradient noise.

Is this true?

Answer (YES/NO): NO